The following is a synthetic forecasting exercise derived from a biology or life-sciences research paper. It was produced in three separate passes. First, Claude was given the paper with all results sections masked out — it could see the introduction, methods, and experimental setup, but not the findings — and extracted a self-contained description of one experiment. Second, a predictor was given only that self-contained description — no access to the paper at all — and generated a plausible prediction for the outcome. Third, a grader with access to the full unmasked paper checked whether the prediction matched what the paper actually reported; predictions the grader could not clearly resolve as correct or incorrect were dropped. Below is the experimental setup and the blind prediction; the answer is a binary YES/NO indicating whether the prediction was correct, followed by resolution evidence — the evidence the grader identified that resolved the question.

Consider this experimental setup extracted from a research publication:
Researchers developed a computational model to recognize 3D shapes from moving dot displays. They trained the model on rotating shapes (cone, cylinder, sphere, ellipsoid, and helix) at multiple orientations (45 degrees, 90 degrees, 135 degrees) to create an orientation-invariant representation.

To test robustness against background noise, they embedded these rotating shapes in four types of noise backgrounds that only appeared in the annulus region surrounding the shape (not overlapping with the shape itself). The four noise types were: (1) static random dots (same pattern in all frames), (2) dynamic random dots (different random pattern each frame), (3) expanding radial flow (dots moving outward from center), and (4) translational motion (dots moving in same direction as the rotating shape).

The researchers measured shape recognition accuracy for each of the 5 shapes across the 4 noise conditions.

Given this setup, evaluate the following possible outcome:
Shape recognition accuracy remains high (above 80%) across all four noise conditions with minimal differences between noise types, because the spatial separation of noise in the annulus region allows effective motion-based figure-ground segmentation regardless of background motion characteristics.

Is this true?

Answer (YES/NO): NO